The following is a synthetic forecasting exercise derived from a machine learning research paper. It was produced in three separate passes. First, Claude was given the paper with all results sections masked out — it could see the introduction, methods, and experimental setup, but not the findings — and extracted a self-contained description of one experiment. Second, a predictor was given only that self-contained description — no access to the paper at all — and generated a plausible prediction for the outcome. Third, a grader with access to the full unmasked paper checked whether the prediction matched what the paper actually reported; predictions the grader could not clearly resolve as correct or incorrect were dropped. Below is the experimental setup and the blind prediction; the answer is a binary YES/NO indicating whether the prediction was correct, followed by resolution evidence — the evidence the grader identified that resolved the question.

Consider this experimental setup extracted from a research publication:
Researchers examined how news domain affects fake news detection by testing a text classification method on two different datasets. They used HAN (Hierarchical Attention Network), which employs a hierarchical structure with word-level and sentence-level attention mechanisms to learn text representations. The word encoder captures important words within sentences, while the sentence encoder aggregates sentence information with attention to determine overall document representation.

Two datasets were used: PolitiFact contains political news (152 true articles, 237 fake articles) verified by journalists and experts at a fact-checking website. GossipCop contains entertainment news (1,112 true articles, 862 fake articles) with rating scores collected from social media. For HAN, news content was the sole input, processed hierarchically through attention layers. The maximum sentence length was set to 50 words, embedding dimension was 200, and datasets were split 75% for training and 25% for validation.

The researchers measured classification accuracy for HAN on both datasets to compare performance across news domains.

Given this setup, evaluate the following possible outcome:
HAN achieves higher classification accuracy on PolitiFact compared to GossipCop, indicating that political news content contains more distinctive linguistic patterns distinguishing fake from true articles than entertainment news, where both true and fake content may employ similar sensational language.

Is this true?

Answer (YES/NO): YES